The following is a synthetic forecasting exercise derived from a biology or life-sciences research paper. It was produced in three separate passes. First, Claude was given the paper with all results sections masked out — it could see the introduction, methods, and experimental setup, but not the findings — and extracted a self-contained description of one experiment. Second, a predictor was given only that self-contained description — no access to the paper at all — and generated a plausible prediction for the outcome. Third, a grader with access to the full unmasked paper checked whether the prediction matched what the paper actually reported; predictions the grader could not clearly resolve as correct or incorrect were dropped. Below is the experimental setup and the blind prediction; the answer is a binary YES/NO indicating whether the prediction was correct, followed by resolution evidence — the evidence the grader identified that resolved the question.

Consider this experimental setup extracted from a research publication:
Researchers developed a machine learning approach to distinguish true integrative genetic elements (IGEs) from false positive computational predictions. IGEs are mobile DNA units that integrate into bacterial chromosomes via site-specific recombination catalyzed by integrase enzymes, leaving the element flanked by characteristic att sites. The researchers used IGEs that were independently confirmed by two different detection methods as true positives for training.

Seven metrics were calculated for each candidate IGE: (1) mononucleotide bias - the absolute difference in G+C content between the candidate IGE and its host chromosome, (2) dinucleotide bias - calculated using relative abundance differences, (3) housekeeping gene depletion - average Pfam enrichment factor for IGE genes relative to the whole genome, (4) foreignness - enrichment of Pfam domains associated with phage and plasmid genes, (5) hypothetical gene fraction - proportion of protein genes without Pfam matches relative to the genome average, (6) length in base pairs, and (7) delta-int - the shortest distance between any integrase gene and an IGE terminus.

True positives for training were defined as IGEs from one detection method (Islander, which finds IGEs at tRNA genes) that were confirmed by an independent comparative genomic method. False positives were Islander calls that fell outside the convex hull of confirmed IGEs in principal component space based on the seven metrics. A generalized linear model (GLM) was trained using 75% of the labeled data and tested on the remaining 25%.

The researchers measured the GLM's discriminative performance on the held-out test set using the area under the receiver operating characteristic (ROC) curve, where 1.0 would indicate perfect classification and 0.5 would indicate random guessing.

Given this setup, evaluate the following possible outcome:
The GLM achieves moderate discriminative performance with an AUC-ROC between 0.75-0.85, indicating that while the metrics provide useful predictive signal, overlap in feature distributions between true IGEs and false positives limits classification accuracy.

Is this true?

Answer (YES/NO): NO